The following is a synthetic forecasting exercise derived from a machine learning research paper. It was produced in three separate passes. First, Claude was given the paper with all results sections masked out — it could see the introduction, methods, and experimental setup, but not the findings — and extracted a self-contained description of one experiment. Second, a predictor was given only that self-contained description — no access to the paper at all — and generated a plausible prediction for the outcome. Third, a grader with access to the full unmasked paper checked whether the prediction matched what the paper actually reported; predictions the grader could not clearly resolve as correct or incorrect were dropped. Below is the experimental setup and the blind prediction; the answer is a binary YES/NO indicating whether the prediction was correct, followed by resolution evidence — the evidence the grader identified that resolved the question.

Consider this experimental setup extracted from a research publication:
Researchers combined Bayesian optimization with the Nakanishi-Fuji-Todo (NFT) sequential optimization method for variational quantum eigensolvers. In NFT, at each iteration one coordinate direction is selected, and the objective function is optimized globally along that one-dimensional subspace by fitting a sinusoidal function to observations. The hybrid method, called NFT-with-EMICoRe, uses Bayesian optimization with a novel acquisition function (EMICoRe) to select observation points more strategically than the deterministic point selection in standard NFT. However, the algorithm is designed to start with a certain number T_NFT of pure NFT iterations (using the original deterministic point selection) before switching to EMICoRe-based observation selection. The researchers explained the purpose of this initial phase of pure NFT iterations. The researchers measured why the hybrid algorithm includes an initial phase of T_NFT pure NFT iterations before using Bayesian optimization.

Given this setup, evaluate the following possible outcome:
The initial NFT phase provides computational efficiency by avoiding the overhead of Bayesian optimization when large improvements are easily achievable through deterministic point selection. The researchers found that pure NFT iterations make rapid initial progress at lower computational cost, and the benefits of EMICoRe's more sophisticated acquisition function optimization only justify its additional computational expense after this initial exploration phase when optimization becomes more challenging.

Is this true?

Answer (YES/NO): NO